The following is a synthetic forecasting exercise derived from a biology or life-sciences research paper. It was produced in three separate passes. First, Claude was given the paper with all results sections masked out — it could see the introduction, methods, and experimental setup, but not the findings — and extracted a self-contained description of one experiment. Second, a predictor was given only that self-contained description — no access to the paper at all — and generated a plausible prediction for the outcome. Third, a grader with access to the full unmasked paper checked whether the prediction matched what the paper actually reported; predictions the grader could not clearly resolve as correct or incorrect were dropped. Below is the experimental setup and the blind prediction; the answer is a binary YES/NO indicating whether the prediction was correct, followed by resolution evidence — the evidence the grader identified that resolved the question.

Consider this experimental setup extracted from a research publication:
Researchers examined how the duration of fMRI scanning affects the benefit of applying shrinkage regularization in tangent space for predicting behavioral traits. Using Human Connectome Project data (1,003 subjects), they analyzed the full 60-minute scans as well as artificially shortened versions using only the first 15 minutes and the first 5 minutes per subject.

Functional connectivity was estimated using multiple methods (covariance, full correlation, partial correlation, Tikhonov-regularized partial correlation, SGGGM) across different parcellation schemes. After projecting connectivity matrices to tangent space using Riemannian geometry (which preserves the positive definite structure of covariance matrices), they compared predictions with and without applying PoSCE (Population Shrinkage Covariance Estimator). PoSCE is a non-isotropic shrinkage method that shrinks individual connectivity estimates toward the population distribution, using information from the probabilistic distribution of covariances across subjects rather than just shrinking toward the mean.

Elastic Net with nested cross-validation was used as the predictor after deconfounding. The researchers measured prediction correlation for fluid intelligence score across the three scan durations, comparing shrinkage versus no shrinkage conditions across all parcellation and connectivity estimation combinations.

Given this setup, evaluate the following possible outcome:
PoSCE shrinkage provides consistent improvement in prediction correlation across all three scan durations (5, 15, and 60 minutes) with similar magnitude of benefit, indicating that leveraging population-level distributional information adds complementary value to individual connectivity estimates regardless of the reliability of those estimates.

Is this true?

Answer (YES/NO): NO